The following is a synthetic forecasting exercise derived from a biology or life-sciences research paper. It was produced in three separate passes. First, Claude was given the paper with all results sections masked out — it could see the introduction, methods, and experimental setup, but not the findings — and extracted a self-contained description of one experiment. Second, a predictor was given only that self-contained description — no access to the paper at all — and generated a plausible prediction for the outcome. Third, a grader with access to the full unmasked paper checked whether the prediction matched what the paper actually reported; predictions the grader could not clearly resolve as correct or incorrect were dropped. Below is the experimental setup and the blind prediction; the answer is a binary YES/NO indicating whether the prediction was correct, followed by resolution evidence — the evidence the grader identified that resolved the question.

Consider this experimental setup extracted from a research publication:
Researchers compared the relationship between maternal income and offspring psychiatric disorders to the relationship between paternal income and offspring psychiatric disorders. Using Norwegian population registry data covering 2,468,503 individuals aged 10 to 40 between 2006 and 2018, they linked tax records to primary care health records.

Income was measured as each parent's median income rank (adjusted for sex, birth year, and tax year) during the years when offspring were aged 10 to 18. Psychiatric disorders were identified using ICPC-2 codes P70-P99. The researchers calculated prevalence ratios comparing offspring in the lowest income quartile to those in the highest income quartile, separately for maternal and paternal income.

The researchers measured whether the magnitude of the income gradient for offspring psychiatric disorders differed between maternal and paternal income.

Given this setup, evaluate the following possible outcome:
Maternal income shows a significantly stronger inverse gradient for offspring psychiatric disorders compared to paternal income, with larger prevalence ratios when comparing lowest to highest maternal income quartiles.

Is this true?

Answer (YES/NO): NO